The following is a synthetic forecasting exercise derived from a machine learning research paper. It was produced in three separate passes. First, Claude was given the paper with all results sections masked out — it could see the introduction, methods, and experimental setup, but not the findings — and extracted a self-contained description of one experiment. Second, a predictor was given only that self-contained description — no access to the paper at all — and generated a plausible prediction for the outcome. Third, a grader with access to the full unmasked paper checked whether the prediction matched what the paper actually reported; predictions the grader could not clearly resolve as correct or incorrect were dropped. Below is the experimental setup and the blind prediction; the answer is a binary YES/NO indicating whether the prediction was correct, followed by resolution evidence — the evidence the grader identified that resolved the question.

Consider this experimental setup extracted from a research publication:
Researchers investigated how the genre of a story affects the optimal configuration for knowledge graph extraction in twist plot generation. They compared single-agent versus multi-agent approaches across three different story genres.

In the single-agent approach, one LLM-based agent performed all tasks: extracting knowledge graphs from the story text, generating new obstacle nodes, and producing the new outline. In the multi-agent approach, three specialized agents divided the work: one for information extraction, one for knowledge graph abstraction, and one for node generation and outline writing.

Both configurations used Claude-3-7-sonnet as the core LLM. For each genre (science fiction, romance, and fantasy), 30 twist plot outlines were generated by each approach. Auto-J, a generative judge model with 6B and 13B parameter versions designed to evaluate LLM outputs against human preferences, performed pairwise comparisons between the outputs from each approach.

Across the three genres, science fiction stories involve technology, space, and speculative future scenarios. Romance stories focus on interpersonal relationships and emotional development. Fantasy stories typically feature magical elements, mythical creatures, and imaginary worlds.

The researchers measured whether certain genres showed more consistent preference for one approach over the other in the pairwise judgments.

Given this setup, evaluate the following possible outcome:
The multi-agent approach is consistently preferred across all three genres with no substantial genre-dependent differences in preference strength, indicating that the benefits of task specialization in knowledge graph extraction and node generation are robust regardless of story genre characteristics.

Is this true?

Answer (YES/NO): NO